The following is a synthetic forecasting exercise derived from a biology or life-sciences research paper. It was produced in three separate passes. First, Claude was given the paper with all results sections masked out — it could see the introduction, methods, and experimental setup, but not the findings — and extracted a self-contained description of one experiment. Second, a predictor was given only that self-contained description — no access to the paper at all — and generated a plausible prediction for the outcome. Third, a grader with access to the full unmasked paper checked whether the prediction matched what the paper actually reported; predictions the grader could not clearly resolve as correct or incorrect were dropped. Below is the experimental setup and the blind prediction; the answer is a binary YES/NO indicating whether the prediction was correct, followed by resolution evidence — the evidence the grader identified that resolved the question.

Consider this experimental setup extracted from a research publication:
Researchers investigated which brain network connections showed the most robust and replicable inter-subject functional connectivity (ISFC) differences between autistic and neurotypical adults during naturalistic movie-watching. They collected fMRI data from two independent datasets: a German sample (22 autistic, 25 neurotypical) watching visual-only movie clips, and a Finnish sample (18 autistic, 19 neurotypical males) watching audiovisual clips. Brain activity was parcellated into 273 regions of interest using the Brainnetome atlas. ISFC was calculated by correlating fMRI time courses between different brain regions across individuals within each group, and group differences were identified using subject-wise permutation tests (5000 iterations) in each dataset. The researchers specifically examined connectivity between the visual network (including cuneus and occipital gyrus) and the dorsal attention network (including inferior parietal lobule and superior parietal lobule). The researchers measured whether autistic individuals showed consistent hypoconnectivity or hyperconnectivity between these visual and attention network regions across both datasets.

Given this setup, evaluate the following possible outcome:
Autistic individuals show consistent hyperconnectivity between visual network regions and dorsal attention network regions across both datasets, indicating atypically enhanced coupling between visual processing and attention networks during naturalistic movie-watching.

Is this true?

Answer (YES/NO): NO